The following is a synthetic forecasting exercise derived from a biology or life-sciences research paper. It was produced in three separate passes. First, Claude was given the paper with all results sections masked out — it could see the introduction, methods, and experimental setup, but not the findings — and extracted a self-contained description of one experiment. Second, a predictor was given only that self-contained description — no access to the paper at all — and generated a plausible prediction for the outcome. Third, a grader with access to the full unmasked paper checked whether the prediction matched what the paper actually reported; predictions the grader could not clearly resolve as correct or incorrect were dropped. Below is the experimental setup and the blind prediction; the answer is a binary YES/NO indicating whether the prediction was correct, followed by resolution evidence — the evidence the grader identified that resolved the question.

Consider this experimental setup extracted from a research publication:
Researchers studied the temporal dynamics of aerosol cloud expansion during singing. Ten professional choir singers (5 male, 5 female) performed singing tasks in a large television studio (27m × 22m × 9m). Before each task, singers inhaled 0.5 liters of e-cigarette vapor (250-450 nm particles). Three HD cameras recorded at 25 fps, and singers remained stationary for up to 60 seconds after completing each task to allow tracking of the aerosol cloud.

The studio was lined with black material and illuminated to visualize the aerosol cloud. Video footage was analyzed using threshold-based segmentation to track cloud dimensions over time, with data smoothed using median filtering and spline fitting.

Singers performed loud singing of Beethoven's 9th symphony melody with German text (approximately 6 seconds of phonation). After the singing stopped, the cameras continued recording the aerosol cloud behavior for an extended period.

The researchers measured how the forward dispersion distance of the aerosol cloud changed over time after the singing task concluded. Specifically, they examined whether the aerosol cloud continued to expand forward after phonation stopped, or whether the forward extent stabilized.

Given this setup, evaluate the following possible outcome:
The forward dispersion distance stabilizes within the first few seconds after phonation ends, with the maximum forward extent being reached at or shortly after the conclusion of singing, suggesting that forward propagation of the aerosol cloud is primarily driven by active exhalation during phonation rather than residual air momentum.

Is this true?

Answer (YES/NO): YES